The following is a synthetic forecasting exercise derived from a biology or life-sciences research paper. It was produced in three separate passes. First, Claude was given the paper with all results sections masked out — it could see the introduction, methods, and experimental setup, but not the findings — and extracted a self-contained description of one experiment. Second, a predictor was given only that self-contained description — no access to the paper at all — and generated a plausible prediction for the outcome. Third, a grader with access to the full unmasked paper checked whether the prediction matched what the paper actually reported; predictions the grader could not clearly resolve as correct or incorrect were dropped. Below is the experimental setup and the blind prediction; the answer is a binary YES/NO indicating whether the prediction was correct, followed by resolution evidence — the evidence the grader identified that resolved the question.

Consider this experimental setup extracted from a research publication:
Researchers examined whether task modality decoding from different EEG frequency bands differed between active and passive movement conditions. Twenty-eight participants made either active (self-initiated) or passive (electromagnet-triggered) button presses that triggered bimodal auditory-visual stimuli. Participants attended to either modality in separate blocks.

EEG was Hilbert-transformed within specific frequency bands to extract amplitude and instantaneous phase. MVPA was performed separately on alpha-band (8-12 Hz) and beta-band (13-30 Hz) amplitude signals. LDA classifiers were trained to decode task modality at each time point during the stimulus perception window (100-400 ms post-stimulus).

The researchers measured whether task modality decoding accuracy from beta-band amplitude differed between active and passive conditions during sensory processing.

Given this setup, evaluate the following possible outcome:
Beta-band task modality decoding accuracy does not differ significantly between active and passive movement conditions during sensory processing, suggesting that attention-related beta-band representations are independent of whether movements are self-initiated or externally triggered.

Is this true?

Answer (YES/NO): YES